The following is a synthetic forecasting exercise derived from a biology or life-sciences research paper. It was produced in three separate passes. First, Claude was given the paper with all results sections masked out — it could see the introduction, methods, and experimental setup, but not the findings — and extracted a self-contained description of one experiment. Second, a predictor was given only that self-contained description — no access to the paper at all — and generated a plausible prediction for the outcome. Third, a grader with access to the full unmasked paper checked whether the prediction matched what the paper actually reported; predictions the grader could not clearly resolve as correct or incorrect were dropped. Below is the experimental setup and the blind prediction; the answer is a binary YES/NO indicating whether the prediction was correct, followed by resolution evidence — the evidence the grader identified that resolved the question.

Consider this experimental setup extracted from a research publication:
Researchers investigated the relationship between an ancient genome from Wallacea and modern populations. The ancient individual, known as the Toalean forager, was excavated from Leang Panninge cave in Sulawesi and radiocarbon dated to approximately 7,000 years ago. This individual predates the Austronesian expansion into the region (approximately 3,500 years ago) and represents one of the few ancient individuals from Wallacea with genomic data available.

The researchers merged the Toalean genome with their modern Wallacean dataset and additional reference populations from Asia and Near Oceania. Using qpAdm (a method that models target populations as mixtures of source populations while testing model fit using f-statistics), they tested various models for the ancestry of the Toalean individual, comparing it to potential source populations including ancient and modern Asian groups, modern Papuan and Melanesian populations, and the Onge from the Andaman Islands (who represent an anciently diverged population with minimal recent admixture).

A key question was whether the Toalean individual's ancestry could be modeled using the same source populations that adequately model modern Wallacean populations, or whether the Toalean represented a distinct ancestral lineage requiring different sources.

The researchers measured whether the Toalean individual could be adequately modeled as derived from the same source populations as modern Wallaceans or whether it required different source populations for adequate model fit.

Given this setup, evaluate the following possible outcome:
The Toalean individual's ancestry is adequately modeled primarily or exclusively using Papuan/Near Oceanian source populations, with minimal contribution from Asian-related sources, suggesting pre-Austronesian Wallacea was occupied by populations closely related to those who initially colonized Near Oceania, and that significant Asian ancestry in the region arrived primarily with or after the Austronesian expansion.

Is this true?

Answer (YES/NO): NO